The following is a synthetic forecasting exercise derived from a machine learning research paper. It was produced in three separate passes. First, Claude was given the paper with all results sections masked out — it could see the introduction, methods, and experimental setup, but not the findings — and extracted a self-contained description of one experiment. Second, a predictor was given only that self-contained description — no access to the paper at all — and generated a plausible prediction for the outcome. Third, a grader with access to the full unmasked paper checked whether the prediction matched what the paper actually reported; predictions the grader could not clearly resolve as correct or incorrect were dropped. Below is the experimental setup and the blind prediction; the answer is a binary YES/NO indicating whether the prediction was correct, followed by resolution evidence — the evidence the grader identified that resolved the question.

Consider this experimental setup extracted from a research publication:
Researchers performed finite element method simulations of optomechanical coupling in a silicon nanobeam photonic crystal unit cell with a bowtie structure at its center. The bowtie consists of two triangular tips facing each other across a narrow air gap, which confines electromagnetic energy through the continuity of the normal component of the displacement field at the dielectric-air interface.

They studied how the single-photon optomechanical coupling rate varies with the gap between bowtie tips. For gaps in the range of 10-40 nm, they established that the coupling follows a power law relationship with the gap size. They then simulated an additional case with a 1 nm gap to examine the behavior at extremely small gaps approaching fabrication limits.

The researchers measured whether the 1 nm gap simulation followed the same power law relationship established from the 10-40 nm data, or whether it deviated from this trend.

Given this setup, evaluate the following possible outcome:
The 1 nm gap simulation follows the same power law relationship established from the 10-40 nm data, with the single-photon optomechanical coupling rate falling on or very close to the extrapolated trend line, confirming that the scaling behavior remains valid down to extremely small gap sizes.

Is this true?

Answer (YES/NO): NO